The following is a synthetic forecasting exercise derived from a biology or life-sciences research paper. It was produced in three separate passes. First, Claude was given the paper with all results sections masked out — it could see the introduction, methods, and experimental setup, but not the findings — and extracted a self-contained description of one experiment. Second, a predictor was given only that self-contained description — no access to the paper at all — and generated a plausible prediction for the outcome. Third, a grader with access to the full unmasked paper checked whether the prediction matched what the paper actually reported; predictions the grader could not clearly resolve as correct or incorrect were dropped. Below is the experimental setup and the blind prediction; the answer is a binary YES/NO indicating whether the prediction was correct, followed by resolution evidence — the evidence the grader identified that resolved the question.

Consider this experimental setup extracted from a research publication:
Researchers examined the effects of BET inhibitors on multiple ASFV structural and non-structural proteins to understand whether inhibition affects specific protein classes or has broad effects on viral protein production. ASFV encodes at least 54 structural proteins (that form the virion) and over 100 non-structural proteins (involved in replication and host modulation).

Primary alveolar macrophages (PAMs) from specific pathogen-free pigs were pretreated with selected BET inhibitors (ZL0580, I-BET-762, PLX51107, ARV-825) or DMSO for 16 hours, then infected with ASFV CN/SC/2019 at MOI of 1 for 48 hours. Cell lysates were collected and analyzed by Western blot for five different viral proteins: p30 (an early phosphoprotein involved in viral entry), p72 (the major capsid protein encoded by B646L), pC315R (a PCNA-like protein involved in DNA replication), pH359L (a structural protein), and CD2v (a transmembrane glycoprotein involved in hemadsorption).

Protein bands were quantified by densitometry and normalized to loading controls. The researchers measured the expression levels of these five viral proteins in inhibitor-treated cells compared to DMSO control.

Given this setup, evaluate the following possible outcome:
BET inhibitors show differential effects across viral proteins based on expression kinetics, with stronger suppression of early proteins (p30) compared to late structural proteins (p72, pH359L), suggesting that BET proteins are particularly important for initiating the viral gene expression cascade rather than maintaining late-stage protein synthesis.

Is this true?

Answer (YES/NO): NO